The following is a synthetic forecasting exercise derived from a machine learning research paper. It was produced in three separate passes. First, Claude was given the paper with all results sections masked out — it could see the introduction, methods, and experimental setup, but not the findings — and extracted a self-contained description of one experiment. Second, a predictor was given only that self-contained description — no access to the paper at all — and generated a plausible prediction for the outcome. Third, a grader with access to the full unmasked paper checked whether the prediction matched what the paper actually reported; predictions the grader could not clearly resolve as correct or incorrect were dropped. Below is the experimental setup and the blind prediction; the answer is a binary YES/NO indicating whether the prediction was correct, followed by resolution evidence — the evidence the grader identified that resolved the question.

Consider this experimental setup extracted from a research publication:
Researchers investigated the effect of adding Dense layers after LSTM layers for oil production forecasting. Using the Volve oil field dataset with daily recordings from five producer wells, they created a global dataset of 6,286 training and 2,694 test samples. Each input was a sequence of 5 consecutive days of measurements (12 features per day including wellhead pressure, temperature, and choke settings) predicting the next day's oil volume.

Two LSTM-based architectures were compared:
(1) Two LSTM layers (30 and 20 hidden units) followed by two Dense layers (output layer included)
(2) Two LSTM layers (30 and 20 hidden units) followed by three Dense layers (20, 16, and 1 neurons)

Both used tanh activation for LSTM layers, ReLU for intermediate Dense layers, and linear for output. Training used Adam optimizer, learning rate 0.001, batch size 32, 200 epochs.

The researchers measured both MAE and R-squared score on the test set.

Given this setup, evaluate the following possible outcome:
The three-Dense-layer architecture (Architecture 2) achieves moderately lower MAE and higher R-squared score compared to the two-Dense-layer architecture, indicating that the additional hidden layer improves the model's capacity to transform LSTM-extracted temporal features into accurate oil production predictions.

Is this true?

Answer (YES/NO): NO